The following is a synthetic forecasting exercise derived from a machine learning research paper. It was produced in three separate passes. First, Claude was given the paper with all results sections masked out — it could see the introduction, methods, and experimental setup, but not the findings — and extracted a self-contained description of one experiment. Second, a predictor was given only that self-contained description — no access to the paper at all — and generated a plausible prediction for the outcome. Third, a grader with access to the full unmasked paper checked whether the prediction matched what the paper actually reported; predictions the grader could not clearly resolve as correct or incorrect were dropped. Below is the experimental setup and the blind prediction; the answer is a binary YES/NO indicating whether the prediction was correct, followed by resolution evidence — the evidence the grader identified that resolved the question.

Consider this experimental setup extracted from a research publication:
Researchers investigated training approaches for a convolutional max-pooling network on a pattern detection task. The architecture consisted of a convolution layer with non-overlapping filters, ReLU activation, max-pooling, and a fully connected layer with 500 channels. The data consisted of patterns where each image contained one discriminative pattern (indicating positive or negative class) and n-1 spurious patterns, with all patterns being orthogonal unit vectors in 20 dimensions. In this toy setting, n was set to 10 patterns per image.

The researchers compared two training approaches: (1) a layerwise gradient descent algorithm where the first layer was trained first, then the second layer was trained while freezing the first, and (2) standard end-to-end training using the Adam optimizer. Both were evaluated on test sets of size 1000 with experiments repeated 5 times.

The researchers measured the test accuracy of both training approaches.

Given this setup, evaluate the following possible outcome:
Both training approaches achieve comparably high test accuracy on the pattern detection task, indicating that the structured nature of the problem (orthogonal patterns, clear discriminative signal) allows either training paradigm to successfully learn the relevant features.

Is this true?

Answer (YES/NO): YES